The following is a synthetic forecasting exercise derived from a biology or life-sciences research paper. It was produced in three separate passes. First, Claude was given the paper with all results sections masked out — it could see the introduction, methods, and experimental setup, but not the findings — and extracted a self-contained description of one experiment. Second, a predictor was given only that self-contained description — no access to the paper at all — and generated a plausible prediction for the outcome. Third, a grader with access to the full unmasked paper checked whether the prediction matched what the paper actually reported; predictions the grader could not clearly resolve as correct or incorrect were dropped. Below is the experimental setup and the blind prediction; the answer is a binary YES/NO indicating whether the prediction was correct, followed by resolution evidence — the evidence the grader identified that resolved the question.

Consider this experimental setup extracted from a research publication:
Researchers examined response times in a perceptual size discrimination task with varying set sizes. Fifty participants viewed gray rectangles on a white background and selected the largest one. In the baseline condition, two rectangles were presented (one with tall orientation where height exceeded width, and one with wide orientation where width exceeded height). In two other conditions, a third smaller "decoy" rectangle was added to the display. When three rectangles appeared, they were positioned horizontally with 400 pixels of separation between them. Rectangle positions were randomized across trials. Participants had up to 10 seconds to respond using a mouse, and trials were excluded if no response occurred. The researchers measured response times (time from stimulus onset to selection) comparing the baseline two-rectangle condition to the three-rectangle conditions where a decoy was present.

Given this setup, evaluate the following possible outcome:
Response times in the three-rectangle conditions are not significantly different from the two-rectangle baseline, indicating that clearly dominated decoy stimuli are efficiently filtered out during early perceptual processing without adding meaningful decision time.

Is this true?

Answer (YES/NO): NO